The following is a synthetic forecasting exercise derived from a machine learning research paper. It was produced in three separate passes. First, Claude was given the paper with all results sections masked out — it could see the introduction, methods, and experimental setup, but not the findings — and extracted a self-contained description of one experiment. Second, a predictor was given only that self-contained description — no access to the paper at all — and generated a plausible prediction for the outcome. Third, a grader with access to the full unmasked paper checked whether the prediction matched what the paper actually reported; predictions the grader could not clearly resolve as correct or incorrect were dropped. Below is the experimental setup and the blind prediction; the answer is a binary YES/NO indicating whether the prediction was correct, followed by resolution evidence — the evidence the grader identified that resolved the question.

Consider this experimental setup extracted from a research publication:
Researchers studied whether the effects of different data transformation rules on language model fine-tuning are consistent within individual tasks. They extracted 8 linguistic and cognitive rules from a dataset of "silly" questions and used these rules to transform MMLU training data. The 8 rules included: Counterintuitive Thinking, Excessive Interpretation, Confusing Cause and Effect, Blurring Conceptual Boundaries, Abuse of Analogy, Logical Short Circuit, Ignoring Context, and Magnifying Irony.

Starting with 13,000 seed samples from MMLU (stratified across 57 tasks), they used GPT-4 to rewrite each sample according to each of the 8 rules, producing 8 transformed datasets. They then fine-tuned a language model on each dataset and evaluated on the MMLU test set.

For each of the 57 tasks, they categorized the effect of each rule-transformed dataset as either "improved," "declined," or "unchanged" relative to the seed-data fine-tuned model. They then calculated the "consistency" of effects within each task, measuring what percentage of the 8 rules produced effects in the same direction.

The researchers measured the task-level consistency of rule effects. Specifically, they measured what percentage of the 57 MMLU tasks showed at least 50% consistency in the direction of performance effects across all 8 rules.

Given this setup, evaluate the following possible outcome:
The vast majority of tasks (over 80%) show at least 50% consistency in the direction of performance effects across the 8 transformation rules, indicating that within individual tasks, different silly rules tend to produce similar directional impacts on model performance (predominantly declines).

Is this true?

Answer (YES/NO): YES